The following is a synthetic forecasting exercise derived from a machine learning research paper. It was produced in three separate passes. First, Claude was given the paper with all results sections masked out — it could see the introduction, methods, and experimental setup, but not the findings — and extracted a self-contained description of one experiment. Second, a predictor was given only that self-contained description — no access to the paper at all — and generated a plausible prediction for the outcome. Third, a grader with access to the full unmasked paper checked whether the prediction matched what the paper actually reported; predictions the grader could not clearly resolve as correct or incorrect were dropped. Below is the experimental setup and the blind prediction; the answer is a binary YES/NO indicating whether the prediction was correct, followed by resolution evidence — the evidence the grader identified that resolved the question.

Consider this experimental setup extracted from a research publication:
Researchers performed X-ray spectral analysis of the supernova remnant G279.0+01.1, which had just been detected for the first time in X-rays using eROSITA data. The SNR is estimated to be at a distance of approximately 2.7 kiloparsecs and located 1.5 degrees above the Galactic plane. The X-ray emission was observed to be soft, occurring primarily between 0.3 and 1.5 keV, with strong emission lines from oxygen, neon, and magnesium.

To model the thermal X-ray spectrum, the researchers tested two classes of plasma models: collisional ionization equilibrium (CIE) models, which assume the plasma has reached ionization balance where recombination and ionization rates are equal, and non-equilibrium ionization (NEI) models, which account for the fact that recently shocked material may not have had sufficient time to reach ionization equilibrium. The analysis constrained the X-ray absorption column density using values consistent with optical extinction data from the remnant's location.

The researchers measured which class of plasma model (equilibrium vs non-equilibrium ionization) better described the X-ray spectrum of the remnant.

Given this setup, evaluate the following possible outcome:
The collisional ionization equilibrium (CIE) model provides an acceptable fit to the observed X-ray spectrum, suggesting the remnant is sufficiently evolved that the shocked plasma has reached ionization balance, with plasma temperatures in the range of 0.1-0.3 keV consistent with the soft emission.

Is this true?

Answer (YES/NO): NO